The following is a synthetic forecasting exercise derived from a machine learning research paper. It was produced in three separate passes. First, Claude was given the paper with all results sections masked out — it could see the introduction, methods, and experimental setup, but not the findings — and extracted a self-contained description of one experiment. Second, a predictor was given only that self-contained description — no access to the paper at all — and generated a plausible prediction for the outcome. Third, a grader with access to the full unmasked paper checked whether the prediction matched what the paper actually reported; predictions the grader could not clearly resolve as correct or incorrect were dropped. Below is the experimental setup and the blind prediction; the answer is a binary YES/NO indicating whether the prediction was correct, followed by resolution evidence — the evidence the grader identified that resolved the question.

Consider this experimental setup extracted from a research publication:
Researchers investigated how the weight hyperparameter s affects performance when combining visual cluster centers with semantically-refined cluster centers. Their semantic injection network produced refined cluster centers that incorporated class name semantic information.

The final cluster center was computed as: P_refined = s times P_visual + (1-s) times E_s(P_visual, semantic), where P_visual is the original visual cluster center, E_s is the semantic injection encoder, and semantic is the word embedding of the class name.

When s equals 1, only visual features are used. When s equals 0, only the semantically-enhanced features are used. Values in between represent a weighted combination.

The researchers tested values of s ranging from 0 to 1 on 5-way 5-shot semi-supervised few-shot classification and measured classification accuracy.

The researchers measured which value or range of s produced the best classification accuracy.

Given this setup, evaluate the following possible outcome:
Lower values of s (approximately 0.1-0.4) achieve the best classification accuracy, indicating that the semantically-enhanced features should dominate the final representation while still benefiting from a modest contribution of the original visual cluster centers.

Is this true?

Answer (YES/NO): NO